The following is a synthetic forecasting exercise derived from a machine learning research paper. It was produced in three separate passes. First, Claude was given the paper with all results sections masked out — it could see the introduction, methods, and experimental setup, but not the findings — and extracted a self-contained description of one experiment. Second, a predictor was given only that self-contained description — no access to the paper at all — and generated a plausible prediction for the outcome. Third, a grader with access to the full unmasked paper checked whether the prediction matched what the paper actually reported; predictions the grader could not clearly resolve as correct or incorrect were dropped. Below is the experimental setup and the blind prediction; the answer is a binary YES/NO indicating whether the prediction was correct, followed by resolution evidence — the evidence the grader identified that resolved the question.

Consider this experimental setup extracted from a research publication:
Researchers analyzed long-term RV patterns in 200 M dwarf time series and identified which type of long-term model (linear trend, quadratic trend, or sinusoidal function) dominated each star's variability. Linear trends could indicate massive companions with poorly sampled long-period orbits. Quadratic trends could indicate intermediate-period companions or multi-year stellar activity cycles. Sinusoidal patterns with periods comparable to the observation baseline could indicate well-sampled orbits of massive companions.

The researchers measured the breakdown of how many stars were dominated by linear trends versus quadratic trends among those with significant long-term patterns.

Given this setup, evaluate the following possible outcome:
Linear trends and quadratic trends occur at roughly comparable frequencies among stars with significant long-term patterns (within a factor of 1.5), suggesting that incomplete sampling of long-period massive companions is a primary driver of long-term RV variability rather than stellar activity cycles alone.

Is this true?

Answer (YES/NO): NO